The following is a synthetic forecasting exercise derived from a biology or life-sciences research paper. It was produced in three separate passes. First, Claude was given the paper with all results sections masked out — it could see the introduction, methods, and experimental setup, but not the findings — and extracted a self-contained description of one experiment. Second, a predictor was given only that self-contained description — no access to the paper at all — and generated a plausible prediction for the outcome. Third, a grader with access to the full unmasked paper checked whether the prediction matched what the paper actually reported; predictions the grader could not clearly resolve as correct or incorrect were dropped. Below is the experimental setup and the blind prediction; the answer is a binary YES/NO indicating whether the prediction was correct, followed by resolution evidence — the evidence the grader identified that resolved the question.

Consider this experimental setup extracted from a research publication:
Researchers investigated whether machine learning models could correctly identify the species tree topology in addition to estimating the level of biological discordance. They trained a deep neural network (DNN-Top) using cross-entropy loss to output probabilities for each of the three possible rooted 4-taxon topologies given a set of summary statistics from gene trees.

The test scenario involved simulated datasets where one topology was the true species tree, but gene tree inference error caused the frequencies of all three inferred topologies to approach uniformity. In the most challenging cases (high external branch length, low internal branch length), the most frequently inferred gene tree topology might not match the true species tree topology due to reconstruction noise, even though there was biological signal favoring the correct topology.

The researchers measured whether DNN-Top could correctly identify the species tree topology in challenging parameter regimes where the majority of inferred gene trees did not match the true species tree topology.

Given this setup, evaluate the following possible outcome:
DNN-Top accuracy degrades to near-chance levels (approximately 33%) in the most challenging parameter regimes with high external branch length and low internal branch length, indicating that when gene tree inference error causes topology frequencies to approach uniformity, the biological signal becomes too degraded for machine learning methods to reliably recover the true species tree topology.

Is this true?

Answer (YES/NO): NO